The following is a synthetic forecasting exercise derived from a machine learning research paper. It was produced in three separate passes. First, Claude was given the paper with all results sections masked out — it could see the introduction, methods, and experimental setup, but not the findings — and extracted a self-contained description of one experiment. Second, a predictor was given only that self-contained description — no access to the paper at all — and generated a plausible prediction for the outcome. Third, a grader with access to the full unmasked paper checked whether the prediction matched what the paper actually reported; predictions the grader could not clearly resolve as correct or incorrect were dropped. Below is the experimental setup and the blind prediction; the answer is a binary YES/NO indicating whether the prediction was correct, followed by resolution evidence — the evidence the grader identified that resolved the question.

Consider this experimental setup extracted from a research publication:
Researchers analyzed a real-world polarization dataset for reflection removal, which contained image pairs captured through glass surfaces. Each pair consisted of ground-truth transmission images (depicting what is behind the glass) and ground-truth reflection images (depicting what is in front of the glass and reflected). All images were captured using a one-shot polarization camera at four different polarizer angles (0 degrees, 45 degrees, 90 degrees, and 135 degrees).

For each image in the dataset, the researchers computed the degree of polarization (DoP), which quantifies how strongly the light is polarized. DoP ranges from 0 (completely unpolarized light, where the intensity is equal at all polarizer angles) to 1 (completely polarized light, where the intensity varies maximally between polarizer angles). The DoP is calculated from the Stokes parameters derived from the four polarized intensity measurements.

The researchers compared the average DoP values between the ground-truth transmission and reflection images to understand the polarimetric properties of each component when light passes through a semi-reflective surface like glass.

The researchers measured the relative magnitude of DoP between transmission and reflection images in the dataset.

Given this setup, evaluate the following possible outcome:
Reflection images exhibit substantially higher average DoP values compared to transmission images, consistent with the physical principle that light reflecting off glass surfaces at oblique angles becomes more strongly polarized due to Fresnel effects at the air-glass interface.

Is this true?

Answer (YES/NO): YES